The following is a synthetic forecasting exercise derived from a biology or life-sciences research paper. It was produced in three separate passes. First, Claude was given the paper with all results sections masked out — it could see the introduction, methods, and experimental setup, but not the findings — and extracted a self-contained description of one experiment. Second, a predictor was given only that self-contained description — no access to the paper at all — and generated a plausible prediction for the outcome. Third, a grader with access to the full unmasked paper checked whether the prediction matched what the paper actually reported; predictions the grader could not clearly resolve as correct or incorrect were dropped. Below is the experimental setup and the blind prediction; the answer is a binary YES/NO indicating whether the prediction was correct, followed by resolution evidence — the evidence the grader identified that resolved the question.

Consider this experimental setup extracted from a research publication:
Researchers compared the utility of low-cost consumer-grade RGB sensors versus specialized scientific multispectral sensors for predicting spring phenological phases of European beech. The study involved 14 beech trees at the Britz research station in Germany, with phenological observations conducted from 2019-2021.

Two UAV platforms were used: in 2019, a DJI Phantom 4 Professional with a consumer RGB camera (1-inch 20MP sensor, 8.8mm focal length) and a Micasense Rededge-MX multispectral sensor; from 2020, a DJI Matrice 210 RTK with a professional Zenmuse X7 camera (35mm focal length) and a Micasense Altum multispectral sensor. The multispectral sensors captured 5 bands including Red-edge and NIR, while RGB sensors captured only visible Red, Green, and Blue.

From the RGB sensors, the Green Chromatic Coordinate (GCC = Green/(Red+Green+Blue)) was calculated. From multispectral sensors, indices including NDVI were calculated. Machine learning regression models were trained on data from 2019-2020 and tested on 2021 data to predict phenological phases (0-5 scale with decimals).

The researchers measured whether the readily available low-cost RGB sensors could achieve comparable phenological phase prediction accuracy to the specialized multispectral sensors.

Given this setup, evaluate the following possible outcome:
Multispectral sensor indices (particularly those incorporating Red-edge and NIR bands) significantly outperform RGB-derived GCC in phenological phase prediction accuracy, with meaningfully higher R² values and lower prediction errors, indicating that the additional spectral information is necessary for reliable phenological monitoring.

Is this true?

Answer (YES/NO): NO